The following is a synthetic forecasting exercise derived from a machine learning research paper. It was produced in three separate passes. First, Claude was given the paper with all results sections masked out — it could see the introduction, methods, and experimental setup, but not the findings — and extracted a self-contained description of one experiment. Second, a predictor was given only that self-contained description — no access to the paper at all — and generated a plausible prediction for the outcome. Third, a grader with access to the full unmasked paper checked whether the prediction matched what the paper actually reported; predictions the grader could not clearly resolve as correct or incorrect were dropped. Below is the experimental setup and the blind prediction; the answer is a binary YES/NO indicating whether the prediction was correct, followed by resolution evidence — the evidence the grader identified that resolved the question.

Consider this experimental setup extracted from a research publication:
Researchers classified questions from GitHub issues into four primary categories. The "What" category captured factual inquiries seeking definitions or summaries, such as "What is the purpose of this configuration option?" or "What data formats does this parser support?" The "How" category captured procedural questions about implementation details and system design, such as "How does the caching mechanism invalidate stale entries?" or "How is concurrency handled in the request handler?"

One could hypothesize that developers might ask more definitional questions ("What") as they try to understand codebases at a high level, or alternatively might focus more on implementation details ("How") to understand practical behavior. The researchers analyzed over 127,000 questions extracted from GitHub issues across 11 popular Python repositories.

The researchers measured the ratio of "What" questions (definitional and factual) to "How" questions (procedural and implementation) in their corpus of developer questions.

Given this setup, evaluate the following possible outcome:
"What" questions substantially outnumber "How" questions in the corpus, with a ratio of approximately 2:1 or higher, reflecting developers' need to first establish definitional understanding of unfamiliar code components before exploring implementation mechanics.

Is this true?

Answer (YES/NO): NO